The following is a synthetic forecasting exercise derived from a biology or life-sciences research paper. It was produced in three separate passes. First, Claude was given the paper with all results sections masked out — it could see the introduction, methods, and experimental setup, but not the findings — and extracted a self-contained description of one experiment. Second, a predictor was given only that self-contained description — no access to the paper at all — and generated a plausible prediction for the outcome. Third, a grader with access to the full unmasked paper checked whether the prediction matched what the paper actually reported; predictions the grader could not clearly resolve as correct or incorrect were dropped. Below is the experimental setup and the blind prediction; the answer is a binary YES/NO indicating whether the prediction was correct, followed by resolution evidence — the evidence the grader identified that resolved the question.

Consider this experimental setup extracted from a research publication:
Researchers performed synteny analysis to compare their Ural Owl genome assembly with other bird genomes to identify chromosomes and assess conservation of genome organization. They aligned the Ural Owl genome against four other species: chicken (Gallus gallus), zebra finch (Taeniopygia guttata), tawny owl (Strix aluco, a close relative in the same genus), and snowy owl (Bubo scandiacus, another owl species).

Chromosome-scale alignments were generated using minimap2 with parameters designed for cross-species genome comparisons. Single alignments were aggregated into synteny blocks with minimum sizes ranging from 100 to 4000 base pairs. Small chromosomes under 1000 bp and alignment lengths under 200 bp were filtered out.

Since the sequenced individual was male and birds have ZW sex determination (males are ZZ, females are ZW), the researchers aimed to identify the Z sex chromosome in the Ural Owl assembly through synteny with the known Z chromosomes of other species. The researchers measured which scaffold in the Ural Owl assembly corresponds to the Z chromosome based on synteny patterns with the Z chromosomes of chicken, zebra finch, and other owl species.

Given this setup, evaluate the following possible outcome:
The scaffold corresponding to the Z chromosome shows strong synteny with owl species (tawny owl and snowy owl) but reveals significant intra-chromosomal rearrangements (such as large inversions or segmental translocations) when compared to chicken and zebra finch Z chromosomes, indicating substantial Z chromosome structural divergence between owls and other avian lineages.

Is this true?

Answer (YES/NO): NO